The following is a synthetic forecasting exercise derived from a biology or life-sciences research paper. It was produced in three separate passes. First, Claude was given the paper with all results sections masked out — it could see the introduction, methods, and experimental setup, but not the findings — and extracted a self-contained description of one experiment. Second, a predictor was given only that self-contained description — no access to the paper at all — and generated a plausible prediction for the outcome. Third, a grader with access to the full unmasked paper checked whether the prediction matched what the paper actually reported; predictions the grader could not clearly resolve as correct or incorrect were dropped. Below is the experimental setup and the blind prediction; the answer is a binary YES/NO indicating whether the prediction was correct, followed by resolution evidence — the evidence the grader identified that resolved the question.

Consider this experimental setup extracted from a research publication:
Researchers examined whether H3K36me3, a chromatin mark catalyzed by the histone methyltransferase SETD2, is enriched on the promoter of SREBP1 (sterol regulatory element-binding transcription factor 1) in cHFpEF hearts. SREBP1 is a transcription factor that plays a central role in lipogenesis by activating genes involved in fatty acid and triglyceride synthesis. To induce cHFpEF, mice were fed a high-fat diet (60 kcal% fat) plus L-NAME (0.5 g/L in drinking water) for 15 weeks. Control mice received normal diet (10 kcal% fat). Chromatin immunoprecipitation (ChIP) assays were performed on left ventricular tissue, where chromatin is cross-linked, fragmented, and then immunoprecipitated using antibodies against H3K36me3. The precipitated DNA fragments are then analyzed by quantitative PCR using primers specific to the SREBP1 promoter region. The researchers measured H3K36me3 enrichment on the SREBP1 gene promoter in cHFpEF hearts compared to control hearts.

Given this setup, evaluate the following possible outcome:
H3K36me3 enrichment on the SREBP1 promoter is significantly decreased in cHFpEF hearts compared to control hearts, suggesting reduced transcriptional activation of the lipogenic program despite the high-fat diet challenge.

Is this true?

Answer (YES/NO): NO